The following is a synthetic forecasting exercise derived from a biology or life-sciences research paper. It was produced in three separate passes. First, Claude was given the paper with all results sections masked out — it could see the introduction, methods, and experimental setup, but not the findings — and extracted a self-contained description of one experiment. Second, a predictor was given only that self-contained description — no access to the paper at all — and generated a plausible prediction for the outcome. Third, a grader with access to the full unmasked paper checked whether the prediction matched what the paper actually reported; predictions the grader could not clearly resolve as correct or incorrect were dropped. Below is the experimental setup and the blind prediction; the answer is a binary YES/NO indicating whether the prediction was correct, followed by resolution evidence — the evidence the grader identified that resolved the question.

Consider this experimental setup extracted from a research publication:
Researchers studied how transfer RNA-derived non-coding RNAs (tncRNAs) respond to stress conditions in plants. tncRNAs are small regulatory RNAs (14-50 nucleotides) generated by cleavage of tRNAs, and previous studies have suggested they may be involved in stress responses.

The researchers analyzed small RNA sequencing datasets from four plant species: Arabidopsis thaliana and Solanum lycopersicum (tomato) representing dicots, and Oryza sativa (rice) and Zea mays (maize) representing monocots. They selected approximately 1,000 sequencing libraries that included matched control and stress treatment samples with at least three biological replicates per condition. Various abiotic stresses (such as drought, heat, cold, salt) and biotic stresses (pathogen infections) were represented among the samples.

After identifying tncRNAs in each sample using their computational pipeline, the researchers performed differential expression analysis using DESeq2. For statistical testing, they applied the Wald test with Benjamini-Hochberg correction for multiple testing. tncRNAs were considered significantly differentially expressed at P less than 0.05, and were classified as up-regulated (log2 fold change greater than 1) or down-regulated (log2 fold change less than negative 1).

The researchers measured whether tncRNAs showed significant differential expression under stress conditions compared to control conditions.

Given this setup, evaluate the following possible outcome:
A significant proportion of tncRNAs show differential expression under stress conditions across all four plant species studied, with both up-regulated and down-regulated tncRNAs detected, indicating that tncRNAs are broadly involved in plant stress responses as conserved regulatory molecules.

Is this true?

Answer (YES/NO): YES